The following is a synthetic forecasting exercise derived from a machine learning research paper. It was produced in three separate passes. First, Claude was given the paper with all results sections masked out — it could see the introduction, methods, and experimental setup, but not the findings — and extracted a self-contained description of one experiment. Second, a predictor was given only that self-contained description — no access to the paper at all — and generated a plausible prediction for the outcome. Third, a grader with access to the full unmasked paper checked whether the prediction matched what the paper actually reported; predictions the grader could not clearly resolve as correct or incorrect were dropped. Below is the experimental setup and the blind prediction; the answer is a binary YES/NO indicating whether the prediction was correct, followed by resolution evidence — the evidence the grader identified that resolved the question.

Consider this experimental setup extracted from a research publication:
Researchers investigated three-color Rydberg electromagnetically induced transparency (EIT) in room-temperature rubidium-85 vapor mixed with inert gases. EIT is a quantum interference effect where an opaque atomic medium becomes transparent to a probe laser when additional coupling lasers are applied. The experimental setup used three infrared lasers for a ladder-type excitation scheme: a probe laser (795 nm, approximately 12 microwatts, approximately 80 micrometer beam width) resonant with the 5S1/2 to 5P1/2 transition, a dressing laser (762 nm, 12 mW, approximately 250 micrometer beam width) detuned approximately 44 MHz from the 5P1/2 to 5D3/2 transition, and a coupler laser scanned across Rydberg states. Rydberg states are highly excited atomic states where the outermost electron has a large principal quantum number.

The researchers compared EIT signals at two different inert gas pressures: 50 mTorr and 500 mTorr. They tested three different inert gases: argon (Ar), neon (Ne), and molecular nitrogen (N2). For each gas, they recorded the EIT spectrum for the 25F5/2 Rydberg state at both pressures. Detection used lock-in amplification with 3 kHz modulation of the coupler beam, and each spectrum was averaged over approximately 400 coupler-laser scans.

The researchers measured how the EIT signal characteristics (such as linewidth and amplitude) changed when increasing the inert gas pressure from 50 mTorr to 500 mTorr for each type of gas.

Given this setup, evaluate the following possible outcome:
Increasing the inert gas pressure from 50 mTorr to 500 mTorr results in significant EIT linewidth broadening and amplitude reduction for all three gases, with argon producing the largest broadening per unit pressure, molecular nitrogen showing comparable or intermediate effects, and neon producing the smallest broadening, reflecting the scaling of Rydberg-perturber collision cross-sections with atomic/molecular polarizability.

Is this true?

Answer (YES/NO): NO